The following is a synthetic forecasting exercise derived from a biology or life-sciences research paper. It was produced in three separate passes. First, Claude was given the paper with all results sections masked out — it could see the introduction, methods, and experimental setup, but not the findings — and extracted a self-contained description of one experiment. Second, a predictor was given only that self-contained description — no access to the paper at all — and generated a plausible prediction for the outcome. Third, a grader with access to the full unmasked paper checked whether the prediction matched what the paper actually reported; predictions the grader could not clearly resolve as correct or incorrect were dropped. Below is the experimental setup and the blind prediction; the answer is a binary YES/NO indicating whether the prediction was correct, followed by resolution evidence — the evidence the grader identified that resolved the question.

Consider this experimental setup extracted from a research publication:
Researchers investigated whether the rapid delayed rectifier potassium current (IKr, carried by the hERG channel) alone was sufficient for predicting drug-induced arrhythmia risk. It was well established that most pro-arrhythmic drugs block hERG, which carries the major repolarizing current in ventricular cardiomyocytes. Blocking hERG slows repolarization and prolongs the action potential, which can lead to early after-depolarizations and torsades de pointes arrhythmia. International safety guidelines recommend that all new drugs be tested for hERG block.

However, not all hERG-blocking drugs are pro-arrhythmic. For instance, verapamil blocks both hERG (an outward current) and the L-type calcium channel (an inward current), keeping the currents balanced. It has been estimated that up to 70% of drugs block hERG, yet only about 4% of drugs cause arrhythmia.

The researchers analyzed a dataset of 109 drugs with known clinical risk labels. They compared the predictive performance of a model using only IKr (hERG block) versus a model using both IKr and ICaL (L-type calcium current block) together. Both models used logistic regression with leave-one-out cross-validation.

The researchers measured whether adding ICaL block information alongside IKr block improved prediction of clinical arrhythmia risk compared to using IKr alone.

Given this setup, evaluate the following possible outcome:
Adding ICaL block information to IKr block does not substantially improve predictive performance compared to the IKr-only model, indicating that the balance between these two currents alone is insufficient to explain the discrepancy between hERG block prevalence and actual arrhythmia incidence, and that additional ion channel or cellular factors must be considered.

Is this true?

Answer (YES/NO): NO